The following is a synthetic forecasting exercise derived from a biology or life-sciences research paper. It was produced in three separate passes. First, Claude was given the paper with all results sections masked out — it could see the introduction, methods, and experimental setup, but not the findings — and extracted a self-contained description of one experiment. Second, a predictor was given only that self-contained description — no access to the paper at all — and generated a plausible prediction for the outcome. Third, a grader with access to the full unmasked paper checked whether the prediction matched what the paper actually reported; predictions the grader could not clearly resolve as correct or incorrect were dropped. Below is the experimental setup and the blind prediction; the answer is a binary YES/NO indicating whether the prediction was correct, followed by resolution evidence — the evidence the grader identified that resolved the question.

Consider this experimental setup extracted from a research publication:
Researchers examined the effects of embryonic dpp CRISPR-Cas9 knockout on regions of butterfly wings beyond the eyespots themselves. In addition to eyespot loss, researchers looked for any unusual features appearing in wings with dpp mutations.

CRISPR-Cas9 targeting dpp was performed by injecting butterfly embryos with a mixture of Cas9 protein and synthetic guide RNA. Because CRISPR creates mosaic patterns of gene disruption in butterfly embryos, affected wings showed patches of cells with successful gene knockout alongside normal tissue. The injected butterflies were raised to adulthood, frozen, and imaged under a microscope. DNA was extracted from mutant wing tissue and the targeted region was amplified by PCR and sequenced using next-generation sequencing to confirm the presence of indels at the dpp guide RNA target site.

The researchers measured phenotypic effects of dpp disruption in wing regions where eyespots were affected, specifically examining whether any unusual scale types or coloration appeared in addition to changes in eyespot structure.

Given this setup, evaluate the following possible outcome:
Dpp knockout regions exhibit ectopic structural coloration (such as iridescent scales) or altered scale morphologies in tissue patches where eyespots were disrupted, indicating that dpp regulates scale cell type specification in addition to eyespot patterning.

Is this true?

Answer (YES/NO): NO